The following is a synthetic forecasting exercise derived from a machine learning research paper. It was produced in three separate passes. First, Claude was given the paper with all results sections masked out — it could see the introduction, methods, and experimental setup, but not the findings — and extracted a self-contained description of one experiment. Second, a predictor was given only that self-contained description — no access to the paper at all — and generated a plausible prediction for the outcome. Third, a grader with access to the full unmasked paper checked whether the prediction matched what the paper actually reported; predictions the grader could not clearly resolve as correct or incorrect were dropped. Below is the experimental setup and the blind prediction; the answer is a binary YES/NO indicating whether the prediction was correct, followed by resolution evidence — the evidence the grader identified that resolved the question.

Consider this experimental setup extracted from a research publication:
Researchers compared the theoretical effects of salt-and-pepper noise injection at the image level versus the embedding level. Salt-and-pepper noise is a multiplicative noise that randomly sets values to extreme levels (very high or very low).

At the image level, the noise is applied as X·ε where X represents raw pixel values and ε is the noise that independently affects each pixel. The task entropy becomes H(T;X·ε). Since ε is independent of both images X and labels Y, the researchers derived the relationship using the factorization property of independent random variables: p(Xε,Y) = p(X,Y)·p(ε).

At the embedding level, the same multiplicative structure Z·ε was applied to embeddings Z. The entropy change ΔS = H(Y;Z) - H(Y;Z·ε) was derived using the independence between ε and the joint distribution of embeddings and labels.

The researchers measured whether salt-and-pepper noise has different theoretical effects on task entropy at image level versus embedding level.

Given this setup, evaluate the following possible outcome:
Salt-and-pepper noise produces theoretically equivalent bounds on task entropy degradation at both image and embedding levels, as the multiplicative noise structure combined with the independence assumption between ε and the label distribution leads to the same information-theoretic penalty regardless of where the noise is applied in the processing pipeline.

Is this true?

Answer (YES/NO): NO